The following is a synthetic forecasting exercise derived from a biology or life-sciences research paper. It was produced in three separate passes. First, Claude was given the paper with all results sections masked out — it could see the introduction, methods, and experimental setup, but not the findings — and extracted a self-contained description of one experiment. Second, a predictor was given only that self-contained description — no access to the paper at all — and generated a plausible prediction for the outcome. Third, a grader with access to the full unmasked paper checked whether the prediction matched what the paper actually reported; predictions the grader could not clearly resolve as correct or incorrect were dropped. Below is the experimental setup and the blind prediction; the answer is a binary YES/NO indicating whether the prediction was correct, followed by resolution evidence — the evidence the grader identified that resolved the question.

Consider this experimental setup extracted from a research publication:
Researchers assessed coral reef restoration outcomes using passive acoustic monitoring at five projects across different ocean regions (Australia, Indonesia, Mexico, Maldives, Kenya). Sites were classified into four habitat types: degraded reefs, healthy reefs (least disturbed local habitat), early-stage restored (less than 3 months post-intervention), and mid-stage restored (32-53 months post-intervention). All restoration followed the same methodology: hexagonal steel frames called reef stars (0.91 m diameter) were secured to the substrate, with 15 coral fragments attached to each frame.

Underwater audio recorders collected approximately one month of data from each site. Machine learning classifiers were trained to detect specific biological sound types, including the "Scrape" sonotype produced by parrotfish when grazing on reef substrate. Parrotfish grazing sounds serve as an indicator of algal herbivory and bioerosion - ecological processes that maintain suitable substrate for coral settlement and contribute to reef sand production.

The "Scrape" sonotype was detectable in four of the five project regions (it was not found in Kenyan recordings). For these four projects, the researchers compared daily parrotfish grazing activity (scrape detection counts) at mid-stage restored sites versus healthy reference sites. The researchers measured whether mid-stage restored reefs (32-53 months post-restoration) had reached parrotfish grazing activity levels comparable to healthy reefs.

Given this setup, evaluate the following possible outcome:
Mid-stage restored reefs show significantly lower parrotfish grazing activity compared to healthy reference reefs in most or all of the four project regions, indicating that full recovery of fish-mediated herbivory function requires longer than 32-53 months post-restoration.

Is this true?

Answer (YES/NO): NO